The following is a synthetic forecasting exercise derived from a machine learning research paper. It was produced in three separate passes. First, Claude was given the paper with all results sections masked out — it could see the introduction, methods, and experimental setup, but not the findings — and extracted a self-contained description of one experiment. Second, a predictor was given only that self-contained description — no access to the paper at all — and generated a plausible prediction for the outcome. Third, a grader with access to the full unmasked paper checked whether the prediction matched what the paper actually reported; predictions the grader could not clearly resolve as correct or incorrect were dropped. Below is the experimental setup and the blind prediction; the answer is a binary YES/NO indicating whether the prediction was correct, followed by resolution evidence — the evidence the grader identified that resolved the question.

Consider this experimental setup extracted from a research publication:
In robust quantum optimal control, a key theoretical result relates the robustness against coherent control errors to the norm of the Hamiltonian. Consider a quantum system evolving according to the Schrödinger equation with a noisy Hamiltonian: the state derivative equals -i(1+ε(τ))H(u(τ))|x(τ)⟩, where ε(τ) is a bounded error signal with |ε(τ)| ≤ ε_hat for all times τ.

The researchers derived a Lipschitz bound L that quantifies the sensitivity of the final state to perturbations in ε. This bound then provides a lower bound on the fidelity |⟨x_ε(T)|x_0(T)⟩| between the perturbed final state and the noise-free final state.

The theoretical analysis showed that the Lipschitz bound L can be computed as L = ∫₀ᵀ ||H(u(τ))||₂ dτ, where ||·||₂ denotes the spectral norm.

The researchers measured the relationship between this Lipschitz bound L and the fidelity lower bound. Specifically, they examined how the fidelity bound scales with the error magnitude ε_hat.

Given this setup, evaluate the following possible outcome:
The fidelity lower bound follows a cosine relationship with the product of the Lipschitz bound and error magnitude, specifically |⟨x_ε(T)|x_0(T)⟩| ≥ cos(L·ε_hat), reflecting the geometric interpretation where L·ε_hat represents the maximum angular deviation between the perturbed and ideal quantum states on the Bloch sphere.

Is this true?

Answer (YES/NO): NO